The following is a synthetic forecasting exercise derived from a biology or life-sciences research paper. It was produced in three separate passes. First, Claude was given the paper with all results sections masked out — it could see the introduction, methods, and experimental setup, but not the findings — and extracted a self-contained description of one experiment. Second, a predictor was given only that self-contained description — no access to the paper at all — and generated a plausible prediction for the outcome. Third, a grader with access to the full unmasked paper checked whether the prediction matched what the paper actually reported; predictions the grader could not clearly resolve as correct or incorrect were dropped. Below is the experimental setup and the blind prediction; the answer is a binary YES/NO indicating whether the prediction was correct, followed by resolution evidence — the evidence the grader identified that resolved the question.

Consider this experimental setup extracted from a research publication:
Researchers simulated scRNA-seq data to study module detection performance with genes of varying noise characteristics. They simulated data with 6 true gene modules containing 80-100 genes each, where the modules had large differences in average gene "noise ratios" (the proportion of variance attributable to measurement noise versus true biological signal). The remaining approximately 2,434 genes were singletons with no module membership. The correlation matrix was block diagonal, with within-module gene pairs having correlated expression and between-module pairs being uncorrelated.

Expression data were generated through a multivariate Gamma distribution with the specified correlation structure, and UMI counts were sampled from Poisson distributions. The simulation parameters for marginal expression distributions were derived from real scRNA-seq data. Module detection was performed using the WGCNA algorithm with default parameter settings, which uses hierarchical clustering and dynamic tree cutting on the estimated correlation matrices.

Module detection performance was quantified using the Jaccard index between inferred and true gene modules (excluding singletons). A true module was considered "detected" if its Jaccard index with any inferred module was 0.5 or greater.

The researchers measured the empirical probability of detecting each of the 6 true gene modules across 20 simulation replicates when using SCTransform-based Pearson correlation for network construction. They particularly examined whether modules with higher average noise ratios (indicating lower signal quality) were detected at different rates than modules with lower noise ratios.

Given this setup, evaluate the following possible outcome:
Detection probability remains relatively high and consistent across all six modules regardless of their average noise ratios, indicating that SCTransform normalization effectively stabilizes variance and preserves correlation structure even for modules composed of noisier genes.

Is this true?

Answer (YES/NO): NO